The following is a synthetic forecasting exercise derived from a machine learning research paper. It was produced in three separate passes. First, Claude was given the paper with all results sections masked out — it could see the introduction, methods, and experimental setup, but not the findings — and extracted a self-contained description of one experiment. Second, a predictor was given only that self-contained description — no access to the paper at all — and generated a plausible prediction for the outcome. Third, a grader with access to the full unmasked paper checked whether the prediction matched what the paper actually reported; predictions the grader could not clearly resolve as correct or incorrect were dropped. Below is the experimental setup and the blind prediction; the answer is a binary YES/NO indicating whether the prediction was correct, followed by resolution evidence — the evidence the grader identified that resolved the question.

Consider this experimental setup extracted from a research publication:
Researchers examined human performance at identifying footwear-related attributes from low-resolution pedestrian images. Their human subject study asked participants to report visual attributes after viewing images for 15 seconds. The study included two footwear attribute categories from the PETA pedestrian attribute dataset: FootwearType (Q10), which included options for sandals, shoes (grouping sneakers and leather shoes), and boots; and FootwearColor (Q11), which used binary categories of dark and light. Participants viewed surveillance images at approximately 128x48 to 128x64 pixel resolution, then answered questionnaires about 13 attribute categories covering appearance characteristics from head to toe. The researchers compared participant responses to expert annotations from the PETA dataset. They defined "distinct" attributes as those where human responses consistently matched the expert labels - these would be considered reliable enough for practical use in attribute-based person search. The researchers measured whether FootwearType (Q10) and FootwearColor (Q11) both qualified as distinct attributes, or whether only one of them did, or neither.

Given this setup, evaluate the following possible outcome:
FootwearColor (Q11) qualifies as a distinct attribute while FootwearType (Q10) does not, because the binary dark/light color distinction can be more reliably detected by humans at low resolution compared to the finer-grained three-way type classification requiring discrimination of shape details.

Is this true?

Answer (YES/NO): NO